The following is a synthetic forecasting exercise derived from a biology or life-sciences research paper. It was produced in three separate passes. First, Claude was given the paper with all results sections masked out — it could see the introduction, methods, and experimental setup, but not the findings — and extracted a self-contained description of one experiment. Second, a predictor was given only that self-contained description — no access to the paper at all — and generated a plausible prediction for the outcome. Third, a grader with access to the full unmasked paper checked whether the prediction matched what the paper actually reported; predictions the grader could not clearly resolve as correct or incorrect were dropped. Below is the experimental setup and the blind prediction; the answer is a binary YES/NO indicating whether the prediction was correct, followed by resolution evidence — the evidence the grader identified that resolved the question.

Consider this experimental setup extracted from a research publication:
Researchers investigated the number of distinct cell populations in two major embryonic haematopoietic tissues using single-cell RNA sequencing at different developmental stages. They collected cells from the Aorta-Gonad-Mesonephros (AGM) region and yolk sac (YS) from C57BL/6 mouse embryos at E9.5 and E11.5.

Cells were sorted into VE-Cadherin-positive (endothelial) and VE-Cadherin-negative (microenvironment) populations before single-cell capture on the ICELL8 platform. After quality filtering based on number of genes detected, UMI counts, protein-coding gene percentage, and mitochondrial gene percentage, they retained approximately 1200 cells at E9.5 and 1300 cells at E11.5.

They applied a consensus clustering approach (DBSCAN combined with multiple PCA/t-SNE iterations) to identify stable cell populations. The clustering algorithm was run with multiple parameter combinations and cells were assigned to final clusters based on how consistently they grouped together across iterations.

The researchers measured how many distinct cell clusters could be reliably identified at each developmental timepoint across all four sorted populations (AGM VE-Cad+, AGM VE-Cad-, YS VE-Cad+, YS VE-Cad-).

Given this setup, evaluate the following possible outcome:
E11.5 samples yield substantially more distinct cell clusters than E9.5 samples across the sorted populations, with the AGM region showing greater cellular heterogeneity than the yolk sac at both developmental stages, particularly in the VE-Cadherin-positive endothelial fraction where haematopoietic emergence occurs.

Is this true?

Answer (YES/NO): NO